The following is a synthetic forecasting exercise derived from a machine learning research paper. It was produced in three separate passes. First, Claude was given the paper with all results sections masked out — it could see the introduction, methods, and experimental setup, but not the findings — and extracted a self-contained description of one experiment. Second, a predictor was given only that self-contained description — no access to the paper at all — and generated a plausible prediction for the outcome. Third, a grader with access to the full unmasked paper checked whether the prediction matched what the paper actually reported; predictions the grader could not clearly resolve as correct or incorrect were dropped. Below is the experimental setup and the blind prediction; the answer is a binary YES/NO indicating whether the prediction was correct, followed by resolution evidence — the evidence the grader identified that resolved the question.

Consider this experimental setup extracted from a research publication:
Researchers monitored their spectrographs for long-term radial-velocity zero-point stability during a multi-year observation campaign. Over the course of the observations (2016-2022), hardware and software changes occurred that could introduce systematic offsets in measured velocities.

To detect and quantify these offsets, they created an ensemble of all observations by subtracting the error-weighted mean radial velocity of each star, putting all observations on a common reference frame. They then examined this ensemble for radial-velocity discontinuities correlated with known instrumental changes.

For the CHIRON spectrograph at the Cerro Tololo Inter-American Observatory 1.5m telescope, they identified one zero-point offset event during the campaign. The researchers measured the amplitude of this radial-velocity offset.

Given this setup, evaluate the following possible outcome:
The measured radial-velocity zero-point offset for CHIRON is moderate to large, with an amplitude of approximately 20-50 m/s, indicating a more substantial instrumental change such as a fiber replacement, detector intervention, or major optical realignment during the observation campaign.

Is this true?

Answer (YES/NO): YES